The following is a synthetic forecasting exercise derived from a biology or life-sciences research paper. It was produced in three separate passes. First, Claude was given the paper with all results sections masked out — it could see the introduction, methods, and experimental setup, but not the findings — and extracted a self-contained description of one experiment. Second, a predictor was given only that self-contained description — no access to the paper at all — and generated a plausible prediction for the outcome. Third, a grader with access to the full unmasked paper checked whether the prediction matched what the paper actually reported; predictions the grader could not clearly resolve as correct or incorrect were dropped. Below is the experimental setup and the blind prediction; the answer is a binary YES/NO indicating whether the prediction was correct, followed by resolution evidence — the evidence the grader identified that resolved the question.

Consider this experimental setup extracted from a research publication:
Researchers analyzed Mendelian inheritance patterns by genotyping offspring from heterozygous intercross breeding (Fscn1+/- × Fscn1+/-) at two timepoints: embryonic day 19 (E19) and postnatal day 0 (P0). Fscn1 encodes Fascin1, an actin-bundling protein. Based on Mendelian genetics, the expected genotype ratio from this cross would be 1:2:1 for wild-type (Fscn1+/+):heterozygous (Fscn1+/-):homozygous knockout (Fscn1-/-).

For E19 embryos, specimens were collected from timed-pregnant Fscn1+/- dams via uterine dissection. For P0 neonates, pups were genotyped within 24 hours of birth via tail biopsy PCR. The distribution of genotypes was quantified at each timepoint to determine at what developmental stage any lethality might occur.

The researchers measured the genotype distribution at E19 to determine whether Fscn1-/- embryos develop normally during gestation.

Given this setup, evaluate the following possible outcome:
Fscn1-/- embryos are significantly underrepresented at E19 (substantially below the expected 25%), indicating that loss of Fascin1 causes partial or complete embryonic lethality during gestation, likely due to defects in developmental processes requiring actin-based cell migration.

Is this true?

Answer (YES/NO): NO